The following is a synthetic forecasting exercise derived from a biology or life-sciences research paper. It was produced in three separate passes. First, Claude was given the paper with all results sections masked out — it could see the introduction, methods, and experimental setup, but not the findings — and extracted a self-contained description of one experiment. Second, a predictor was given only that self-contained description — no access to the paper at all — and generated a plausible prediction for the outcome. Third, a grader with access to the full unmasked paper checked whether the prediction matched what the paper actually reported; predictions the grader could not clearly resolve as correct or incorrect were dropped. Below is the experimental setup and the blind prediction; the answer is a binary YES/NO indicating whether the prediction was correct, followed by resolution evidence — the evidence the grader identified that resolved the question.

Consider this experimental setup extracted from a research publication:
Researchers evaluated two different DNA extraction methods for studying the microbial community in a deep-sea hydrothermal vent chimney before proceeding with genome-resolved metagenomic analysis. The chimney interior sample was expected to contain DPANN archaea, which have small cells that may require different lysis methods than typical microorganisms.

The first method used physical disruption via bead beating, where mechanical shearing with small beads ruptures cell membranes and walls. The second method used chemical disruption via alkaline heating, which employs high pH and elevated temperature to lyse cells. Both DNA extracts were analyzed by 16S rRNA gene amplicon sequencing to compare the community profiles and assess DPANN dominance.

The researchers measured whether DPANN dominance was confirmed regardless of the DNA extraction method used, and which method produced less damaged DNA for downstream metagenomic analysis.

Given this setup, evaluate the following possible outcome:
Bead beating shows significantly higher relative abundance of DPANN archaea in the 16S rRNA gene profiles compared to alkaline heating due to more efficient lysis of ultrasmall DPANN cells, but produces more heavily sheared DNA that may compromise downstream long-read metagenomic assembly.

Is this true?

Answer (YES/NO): NO